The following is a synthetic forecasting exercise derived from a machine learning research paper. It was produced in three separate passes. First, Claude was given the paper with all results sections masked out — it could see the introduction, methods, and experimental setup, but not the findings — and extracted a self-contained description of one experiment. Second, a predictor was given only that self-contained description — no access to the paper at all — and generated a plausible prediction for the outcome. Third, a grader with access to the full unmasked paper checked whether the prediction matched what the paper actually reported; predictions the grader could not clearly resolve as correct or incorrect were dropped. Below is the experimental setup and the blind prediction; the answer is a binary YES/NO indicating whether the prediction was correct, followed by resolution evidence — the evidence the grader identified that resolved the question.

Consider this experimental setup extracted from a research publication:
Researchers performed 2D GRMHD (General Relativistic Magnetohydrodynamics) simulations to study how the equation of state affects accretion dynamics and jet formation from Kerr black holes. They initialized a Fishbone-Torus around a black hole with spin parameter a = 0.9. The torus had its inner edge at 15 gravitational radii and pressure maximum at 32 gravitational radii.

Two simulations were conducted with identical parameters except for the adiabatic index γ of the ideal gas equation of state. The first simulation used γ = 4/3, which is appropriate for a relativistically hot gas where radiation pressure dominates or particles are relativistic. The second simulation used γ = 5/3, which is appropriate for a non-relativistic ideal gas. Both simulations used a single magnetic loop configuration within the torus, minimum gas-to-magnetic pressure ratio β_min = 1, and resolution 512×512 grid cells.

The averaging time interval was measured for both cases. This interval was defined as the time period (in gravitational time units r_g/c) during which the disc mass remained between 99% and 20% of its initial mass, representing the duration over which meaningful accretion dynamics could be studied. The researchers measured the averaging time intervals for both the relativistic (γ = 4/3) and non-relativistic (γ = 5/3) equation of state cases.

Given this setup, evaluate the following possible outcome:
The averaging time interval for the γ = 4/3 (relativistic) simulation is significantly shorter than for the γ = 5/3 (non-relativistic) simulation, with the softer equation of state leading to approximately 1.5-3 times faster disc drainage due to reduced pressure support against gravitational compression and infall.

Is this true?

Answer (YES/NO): YES